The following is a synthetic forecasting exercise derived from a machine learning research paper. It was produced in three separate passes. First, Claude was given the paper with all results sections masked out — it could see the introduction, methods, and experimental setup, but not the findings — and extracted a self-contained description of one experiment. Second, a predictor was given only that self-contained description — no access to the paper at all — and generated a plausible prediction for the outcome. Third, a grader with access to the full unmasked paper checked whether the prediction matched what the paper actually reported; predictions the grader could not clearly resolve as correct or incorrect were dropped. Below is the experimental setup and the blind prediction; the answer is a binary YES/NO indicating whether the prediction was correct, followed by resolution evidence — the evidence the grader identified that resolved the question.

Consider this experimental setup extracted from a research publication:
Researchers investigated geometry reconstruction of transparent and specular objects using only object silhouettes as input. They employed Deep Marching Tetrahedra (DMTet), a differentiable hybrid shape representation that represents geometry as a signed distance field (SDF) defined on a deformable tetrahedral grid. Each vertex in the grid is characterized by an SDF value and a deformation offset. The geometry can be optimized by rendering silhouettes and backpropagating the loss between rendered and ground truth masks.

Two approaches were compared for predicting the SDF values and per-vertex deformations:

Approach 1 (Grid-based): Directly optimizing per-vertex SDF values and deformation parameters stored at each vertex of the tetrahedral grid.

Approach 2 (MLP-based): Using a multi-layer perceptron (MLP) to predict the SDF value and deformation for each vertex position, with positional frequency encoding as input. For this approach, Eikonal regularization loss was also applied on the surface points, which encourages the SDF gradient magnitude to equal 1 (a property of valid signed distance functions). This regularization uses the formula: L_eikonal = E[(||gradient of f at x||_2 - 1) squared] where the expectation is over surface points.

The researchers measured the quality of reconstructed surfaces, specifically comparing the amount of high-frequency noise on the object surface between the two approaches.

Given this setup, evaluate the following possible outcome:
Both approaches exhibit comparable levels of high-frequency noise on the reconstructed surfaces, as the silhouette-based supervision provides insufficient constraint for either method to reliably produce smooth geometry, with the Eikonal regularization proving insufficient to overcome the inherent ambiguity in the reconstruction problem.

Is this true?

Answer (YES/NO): NO